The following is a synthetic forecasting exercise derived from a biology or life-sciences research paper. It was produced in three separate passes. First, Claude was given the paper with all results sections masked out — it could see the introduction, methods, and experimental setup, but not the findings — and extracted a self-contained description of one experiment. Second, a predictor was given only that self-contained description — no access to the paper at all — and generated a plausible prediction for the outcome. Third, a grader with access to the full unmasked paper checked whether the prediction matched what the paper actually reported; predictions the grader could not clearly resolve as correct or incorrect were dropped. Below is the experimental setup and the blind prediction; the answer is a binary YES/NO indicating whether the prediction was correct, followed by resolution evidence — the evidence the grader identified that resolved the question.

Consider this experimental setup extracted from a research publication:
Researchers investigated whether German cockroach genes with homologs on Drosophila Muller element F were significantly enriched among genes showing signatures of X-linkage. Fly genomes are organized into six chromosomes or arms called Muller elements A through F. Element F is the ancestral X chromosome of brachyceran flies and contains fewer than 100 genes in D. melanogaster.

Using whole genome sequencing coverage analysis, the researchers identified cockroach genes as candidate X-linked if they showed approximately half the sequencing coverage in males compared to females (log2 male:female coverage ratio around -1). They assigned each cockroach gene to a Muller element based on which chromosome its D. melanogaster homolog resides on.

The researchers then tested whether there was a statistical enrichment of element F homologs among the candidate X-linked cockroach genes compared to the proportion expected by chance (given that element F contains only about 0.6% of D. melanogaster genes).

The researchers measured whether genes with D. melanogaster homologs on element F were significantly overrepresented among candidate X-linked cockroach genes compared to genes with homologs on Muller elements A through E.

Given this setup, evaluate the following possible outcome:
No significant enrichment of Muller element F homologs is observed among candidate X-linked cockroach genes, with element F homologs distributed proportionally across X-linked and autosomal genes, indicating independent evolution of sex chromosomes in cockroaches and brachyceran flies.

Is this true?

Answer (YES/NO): NO